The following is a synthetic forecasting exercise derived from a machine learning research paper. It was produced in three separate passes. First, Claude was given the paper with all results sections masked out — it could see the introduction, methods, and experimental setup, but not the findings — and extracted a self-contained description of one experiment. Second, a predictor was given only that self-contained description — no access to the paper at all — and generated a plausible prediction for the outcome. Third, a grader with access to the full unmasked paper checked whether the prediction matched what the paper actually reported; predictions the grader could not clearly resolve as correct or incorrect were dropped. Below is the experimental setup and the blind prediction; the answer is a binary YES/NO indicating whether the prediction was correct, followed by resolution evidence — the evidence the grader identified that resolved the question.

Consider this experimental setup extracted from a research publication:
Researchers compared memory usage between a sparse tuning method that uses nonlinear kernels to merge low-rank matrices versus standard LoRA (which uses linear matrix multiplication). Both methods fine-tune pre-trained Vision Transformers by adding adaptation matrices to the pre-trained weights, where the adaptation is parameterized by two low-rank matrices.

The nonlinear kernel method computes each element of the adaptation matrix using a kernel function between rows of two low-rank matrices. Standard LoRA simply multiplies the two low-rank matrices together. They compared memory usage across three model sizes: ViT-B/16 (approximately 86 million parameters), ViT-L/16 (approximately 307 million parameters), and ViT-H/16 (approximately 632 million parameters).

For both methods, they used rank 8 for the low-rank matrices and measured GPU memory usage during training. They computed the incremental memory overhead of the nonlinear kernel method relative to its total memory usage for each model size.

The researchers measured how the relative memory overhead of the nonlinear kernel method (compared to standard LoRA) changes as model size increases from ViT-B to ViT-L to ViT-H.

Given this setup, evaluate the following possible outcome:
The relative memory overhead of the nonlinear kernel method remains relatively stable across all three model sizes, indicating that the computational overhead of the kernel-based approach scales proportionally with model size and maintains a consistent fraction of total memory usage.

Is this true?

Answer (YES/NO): NO